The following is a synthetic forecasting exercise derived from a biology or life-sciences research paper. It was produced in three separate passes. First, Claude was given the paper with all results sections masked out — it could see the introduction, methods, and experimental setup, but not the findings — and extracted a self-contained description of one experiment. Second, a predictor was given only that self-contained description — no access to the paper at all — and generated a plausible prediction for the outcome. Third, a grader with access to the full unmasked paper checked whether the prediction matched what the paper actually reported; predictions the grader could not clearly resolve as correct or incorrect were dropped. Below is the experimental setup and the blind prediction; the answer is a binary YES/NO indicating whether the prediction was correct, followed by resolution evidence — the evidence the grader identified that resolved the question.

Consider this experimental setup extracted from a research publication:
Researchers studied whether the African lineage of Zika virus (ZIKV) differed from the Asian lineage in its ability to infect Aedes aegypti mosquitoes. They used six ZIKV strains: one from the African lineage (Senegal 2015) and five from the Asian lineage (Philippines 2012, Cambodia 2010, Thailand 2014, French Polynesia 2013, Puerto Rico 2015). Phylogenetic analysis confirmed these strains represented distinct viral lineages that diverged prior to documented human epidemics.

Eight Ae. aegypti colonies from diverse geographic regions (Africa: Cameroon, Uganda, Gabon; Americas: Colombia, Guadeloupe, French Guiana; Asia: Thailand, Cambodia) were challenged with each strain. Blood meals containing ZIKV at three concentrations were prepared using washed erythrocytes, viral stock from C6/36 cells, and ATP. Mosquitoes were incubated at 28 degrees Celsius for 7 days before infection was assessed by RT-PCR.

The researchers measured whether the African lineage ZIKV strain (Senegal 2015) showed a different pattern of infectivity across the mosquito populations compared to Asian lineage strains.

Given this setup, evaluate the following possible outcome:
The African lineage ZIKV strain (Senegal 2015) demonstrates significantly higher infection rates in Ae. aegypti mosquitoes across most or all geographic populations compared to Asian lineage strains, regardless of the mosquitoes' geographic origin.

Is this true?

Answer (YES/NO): NO